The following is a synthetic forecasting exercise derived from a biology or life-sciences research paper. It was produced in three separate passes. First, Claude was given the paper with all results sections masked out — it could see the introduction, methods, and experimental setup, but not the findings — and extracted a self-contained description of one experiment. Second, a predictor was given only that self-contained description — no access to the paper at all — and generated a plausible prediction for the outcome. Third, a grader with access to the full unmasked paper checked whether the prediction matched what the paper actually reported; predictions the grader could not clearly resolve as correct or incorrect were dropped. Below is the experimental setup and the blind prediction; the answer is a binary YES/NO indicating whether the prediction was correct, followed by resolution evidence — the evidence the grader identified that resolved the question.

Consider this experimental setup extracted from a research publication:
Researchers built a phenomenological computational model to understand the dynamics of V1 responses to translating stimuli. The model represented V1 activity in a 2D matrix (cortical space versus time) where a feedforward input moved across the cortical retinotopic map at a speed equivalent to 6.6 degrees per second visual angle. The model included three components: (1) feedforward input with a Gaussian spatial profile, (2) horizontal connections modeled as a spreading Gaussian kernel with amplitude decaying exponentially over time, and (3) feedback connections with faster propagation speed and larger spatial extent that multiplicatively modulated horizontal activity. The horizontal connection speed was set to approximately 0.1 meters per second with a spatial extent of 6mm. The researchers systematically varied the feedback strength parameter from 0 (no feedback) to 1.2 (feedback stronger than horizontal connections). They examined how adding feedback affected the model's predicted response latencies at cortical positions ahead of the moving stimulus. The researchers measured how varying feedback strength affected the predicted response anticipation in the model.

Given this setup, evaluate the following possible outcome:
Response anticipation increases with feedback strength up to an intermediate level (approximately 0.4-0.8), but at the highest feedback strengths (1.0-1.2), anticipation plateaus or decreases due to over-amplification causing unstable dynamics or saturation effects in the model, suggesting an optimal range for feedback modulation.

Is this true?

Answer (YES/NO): NO